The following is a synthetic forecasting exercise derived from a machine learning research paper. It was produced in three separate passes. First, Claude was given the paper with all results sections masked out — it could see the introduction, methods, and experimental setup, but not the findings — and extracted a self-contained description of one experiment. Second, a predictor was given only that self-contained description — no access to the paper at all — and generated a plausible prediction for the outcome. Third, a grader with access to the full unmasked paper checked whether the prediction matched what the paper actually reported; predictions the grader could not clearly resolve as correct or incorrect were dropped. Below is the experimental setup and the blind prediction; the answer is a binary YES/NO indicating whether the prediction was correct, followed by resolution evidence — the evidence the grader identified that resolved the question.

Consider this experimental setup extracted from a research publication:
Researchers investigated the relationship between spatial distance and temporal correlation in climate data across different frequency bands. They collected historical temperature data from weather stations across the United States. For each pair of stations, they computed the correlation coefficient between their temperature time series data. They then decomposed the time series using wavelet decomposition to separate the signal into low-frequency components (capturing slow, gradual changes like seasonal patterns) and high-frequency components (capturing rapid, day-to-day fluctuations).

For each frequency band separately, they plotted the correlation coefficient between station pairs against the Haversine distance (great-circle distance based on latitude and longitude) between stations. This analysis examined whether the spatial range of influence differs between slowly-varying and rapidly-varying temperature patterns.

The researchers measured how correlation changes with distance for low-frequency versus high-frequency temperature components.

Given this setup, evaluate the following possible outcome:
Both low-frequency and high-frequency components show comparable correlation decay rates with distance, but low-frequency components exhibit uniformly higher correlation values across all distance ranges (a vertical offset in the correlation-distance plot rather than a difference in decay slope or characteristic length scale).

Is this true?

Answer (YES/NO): NO